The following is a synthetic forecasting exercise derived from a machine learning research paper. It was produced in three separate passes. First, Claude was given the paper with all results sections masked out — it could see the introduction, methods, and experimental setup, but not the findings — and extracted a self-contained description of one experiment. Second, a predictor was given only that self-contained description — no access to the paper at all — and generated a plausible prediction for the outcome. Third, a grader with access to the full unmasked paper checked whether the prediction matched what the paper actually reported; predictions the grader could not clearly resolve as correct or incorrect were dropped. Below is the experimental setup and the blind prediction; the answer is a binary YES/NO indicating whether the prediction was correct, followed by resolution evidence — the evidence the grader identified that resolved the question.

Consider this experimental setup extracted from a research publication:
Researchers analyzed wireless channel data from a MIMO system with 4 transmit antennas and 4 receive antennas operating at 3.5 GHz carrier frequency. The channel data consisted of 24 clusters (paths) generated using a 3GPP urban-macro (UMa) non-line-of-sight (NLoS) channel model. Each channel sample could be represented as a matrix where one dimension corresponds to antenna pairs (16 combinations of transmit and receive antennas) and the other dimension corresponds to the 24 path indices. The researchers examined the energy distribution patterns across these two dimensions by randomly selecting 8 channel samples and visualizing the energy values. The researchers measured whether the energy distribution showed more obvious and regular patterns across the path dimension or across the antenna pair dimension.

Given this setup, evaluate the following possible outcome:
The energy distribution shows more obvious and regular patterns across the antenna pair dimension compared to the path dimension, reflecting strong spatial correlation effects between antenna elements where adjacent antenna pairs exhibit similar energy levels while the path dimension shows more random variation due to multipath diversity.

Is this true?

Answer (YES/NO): NO